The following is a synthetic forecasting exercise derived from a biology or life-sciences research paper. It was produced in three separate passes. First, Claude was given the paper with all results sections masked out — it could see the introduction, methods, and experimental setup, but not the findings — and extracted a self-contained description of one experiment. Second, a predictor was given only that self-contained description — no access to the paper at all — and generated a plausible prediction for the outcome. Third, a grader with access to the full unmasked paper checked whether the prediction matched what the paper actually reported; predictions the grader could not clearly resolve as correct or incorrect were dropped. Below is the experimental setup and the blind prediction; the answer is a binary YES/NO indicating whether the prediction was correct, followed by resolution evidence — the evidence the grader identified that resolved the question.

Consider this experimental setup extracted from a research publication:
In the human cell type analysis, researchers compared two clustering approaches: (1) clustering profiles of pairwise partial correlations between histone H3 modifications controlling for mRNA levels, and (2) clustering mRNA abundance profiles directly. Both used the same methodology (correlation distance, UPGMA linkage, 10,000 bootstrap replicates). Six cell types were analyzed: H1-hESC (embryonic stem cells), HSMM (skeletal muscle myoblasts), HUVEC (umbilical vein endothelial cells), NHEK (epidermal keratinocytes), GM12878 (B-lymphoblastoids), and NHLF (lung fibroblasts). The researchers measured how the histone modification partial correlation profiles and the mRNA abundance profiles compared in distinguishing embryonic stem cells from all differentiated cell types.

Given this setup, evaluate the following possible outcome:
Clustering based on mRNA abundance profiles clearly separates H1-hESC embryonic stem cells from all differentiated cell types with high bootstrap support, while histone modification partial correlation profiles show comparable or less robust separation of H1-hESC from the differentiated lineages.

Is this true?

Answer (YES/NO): NO